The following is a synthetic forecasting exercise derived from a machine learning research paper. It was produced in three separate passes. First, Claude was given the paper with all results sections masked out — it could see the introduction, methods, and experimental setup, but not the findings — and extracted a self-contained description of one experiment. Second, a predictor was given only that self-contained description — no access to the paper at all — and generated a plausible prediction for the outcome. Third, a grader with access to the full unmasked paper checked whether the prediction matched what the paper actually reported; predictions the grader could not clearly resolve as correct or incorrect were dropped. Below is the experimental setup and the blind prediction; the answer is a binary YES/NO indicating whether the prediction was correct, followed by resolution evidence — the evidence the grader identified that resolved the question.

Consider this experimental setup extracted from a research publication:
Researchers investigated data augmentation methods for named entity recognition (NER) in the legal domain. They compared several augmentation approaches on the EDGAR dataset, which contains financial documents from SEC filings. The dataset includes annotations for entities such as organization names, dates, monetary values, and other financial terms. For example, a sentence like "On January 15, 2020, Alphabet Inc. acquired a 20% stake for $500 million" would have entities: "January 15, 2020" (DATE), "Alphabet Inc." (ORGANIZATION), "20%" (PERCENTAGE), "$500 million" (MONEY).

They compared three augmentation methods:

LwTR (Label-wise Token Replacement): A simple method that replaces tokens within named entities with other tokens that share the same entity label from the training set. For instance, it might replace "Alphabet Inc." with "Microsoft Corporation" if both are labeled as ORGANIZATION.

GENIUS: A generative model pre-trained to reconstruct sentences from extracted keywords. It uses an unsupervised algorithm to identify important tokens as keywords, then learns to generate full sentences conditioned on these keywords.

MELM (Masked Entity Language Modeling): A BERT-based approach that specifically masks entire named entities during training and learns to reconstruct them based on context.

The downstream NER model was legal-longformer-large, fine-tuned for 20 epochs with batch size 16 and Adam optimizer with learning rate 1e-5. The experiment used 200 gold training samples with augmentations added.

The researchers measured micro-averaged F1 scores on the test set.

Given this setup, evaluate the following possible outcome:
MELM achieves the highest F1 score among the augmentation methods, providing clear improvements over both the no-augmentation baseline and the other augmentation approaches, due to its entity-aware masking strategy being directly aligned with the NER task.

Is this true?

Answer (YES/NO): NO